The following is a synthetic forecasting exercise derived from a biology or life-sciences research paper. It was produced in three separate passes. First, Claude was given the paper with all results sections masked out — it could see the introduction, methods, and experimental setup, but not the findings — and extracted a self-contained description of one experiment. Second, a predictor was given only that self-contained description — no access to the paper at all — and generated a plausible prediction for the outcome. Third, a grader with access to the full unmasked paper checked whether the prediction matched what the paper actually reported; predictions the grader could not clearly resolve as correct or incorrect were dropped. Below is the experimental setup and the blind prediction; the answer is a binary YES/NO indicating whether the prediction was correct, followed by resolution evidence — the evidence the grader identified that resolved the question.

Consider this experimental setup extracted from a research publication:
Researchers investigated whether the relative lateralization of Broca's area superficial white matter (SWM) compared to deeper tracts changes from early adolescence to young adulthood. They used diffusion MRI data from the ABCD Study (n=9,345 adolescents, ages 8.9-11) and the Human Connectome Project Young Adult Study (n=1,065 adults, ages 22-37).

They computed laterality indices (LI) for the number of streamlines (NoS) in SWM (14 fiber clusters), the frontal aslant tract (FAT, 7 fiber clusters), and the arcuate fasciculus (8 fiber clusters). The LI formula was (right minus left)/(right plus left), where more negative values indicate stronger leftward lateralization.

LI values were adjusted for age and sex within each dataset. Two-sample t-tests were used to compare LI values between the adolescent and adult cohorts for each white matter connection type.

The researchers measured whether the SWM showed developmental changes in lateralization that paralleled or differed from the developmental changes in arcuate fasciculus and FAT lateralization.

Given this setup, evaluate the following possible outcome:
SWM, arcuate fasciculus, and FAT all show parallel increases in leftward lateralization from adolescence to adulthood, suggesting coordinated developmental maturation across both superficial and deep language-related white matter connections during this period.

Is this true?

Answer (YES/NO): NO